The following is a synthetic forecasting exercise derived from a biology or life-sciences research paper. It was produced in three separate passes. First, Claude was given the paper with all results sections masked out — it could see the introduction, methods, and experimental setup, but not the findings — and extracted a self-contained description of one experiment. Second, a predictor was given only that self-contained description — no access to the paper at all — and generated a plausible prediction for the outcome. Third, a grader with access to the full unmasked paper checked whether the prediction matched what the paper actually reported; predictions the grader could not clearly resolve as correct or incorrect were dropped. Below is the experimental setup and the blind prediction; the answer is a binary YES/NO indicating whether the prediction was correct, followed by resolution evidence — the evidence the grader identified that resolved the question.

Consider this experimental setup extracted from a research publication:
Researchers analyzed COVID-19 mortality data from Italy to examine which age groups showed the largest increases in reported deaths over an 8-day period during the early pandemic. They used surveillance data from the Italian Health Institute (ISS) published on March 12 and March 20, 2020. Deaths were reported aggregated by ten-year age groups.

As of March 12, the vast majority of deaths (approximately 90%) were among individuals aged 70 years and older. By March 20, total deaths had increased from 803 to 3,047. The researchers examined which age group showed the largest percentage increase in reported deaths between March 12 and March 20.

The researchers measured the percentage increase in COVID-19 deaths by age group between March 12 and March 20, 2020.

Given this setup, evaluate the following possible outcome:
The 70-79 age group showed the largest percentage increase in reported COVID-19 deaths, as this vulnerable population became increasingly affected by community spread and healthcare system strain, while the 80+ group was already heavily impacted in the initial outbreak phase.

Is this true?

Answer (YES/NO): NO